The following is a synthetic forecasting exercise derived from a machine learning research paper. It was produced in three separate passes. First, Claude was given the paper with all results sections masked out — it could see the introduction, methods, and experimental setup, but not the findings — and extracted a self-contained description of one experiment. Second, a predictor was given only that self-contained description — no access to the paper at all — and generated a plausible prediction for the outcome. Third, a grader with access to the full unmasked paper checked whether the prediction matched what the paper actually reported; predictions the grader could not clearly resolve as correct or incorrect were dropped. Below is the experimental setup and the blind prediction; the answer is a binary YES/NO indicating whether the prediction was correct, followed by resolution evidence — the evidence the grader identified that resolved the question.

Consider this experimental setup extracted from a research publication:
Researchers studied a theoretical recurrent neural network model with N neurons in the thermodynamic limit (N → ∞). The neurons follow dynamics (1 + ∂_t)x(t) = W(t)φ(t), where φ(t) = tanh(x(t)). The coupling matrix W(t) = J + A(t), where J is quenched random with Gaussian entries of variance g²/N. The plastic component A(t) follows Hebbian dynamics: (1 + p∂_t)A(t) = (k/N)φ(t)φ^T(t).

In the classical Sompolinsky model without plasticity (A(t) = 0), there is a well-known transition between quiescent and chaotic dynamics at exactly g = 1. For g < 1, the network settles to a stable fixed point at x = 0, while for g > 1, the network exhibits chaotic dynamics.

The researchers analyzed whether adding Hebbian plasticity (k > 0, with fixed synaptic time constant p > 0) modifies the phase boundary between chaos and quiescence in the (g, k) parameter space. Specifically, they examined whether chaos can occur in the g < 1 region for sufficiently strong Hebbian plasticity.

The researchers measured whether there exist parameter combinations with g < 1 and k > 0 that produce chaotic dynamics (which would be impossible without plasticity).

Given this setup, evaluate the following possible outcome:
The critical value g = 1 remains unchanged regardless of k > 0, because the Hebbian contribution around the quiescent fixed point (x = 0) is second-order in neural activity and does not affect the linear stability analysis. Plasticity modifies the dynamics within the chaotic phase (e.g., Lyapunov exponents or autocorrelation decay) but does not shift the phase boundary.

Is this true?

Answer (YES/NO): NO